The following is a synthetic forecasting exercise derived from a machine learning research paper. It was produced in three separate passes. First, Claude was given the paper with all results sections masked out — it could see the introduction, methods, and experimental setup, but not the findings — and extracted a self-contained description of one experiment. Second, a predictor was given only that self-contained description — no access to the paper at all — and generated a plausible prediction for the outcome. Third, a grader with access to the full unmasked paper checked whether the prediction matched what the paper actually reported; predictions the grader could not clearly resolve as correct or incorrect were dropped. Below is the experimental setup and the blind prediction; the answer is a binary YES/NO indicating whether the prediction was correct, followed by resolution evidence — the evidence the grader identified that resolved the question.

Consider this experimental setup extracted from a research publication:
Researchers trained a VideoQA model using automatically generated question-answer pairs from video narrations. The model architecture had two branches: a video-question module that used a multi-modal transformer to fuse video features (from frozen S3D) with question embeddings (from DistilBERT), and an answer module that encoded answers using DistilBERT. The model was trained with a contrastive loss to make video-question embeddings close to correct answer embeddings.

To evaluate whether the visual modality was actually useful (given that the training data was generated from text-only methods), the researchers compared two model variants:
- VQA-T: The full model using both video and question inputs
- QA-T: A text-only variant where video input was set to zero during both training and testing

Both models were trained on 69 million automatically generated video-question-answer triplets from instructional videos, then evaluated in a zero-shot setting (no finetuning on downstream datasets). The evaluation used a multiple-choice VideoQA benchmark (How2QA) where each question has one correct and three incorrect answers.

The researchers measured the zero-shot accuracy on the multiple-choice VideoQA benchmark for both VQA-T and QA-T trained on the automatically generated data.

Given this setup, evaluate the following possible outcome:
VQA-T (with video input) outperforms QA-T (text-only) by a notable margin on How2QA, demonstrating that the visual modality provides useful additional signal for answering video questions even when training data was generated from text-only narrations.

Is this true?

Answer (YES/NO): YES